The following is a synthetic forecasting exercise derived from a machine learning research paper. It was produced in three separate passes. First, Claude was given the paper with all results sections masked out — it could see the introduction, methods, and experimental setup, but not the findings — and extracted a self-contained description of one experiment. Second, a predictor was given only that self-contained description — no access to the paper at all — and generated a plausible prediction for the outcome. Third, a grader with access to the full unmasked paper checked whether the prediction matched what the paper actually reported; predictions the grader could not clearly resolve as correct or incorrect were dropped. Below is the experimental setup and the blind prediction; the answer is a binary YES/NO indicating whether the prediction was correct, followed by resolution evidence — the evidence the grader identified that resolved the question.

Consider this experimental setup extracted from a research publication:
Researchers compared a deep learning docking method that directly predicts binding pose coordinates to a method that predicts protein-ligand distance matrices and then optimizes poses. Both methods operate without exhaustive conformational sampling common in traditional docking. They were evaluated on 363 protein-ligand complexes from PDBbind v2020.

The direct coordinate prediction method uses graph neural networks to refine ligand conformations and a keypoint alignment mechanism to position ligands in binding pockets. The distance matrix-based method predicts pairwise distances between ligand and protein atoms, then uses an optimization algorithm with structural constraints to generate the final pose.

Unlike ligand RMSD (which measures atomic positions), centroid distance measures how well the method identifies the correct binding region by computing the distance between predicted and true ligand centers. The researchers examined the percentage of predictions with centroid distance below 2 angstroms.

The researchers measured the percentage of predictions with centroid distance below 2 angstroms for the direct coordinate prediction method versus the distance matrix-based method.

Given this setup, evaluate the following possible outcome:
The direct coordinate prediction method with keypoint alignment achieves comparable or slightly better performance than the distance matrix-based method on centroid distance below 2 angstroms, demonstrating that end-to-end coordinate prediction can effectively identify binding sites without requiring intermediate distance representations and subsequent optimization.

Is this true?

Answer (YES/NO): NO